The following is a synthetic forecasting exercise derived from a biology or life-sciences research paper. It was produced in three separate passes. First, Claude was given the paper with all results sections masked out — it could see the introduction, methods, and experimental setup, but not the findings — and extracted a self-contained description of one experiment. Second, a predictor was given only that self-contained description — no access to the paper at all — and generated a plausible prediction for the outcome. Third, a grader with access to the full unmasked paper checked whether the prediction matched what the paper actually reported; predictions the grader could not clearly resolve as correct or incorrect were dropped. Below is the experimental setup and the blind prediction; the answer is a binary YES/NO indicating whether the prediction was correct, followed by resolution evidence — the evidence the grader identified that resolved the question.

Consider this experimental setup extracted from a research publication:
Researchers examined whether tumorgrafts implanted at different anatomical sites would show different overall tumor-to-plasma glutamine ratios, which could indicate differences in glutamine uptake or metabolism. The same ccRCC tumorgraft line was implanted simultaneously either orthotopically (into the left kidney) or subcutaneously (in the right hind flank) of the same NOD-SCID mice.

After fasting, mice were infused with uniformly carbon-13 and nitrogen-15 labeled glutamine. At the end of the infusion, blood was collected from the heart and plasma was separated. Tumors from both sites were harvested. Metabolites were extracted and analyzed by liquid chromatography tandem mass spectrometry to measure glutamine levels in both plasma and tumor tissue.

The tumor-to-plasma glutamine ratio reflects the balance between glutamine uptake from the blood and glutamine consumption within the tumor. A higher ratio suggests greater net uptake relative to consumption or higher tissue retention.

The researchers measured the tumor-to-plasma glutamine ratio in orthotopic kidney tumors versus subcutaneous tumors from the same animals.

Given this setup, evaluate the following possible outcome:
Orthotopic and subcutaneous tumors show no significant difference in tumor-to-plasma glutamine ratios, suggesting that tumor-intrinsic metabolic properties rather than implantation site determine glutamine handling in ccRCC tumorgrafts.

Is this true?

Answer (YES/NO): YES